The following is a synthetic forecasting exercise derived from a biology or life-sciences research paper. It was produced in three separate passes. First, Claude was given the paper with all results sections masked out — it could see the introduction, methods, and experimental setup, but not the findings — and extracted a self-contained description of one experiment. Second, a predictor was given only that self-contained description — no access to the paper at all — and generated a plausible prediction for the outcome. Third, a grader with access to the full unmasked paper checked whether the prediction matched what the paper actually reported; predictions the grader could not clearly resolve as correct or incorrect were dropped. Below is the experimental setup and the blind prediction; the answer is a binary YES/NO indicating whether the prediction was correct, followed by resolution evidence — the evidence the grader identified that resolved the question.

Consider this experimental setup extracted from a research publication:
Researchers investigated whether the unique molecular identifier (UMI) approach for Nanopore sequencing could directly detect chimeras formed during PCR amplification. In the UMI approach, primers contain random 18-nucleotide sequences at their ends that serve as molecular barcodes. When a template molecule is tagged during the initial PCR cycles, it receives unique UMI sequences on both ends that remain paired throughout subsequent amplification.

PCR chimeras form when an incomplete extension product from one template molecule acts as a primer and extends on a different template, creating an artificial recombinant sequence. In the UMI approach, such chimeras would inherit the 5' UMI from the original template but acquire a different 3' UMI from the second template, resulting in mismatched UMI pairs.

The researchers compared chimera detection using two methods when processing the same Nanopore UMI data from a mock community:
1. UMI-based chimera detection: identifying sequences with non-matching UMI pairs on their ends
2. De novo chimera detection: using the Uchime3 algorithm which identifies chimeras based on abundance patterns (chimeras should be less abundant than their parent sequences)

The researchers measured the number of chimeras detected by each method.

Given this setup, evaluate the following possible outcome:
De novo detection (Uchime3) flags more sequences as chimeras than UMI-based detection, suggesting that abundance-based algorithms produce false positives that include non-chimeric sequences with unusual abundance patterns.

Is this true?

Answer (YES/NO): NO